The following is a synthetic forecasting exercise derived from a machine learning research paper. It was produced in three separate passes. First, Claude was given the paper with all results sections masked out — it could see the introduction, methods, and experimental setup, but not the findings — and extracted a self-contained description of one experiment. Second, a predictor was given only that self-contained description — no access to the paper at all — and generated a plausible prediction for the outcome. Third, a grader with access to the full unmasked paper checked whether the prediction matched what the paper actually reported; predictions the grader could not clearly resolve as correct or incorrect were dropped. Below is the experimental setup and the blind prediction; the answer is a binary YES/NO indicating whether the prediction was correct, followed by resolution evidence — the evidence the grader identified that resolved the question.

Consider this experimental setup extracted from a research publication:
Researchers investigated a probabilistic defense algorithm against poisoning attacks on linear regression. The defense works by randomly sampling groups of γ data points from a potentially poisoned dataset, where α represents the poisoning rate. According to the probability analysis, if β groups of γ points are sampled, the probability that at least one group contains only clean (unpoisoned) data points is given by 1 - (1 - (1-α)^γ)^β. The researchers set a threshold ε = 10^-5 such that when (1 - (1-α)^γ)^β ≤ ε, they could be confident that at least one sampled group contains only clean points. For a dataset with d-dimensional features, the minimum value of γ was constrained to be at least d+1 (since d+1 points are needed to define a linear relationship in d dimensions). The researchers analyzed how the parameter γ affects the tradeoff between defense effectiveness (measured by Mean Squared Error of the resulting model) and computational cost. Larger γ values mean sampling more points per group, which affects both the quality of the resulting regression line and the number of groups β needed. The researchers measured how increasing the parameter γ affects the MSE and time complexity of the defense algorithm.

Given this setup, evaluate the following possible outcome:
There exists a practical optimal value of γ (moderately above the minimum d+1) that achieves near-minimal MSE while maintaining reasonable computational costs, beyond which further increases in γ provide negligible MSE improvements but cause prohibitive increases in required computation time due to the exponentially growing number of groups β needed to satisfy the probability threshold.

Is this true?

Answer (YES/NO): NO